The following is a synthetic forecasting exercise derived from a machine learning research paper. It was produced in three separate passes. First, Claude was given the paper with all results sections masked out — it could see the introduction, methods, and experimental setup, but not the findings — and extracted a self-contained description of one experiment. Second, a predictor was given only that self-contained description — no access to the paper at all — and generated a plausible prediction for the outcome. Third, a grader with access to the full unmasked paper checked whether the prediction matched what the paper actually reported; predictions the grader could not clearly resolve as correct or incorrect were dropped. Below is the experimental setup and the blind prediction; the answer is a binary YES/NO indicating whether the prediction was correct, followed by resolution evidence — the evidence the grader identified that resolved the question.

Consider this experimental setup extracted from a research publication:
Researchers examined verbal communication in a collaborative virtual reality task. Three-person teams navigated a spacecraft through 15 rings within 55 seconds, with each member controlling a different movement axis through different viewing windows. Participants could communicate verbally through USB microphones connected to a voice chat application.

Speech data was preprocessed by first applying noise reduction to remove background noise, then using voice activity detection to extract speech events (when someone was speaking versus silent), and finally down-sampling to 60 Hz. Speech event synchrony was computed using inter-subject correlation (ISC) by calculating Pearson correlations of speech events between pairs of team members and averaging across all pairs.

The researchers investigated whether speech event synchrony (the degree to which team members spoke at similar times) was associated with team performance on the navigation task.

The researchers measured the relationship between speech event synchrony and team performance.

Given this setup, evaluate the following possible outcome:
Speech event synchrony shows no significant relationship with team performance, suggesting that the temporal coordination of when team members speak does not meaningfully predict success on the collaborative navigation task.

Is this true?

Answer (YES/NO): NO